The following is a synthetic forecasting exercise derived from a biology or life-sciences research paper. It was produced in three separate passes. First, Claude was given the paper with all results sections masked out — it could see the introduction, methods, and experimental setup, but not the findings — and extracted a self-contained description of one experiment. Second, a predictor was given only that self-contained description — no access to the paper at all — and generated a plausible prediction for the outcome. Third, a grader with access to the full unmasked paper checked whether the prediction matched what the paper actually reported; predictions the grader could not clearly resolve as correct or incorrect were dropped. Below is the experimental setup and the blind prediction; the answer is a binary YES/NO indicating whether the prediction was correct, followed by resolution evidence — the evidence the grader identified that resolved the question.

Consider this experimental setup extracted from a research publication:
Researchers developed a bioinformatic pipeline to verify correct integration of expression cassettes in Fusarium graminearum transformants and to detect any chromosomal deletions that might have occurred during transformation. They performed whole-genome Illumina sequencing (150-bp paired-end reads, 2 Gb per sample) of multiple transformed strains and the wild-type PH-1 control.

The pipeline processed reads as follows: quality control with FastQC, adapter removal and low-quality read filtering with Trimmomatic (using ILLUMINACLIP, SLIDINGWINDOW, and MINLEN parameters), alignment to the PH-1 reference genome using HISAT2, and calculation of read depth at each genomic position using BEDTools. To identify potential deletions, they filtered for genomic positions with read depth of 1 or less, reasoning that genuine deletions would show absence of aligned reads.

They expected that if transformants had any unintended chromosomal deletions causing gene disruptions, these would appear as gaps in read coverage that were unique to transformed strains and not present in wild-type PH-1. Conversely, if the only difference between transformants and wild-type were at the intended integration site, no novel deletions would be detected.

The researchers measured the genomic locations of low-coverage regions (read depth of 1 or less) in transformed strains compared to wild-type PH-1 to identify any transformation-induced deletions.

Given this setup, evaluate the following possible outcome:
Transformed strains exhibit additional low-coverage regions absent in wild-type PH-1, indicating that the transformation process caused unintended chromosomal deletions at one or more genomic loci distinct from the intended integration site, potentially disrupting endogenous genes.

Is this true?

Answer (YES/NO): NO